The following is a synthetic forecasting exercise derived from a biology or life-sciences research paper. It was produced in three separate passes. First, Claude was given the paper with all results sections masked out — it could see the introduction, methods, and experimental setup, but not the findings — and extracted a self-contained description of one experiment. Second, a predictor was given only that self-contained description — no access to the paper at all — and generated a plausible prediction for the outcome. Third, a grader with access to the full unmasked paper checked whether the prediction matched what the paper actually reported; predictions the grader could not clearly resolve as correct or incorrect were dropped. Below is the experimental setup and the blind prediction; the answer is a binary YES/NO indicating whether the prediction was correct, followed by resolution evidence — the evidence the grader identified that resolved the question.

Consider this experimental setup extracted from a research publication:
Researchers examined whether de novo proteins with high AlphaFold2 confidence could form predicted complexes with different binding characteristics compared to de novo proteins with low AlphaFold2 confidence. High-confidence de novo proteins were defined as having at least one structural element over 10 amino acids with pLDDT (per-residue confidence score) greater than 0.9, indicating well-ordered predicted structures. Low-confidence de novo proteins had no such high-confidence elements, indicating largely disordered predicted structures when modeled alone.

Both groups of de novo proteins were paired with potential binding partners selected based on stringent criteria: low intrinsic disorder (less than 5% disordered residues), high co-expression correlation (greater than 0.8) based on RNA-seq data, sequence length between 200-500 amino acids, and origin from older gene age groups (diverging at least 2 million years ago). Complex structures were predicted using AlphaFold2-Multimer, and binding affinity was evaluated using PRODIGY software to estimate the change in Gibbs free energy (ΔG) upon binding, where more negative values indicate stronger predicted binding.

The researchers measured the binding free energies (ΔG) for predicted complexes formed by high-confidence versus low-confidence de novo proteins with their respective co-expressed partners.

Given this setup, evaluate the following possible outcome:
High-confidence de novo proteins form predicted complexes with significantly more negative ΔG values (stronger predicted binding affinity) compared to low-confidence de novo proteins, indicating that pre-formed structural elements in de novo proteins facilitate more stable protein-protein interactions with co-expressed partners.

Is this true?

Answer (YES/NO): NO